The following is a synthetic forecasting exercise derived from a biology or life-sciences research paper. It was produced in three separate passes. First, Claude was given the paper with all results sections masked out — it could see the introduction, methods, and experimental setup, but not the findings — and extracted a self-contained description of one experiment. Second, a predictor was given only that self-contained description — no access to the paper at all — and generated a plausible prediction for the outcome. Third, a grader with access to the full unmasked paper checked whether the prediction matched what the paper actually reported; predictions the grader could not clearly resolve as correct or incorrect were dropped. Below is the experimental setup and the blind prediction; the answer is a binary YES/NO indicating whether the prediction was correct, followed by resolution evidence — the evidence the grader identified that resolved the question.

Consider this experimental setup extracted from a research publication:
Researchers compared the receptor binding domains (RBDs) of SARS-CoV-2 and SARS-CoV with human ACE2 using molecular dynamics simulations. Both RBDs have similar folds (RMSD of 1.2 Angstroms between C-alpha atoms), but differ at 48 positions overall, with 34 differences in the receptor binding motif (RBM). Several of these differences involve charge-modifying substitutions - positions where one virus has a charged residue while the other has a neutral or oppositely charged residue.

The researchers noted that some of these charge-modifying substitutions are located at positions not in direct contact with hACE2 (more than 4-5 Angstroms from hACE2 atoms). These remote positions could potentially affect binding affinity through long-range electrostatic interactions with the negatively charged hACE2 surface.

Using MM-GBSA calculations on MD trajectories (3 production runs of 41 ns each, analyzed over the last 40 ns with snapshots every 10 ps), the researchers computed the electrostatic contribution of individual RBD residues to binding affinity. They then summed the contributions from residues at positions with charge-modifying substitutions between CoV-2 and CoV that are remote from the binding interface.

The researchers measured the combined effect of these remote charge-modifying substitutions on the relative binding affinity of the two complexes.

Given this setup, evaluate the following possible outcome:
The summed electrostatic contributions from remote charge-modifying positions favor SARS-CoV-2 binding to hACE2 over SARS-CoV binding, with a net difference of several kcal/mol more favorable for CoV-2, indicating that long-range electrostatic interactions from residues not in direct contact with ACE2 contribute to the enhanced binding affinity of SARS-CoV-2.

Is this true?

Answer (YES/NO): NO